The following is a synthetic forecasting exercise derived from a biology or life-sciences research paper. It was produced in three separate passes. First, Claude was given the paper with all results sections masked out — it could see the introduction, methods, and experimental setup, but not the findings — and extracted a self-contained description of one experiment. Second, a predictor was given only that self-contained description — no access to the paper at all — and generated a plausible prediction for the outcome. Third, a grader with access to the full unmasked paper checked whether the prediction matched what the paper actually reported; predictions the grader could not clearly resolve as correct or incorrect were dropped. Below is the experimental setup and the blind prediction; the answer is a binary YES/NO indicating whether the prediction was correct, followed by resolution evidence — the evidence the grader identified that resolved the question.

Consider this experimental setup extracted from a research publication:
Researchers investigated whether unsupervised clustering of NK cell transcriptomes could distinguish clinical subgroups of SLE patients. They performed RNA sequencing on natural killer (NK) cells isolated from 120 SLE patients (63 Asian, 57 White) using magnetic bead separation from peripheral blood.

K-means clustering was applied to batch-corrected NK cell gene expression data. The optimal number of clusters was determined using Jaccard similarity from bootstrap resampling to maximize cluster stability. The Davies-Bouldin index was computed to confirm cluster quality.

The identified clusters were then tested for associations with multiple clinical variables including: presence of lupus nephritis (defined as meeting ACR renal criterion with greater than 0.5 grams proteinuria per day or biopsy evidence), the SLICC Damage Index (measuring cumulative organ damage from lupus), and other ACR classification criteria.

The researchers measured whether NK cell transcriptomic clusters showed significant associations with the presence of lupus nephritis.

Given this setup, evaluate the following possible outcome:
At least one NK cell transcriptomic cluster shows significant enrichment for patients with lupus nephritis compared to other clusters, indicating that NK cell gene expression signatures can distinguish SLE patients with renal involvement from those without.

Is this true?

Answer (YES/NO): NO